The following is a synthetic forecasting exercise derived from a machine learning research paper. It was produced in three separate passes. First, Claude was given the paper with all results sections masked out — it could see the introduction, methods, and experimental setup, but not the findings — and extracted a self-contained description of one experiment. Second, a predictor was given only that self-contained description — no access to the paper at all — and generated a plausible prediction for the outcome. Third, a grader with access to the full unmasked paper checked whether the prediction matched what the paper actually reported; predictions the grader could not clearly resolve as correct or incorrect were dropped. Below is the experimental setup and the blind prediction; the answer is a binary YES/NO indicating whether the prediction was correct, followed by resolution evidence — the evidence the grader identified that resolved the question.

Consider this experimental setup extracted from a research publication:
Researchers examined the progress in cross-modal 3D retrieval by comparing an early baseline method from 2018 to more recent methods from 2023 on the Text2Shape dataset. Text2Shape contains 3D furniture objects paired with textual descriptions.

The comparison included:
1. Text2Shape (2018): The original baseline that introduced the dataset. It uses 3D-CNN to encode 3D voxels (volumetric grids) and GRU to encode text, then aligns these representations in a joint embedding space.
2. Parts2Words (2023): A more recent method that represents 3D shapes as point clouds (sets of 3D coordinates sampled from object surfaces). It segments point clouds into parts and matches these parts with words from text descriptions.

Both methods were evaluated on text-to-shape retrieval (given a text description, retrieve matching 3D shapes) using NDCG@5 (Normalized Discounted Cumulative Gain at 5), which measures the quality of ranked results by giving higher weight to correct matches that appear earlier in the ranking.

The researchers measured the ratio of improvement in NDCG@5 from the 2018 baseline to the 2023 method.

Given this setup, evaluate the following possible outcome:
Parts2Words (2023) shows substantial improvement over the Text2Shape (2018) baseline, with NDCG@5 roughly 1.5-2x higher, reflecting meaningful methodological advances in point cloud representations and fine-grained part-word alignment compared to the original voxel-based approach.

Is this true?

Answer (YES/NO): NO